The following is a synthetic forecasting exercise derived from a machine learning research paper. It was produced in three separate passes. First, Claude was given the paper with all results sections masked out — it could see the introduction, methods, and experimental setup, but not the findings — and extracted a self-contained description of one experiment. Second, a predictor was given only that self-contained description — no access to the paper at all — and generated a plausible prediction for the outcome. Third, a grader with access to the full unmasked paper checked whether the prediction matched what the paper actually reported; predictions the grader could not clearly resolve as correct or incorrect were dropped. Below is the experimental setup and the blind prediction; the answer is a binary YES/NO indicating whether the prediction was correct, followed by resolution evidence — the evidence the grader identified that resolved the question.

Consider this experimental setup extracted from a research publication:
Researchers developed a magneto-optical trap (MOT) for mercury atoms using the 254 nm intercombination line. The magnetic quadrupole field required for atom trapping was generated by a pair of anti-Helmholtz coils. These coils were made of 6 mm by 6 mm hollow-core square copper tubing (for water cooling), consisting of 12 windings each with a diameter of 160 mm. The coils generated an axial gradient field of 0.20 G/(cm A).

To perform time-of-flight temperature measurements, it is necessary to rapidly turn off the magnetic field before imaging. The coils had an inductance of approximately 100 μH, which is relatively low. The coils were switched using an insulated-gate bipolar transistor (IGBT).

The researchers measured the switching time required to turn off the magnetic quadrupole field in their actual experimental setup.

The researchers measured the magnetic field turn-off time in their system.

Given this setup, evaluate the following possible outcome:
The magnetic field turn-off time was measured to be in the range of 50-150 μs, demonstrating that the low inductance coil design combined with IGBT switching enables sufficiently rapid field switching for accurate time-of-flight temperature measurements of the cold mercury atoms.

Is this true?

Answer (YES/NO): NO